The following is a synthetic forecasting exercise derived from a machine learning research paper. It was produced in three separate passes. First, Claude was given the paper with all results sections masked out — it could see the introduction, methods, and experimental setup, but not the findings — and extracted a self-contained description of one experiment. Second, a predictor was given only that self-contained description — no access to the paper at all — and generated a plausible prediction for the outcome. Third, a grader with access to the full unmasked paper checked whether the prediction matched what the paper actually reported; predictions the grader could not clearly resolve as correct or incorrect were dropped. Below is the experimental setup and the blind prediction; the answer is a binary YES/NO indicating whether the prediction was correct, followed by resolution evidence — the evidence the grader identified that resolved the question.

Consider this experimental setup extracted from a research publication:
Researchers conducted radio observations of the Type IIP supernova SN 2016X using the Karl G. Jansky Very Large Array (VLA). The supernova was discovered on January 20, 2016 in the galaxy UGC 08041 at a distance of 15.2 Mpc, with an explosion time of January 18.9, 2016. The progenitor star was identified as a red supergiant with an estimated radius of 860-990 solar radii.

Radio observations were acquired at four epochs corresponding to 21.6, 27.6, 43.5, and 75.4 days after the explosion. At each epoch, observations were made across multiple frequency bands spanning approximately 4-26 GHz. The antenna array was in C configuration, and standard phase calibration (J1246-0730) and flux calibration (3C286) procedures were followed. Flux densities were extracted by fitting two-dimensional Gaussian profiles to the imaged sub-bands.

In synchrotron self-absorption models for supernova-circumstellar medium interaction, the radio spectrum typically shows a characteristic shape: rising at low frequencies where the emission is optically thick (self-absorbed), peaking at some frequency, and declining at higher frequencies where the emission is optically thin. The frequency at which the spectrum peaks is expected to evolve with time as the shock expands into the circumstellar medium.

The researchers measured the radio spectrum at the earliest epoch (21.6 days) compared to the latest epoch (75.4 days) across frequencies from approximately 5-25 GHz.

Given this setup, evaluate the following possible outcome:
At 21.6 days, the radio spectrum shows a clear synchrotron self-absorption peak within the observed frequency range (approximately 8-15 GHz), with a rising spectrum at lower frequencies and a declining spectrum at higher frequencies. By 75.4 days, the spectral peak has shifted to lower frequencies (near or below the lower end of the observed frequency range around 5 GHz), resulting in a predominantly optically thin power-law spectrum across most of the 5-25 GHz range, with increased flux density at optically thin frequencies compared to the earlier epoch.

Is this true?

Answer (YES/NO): NO